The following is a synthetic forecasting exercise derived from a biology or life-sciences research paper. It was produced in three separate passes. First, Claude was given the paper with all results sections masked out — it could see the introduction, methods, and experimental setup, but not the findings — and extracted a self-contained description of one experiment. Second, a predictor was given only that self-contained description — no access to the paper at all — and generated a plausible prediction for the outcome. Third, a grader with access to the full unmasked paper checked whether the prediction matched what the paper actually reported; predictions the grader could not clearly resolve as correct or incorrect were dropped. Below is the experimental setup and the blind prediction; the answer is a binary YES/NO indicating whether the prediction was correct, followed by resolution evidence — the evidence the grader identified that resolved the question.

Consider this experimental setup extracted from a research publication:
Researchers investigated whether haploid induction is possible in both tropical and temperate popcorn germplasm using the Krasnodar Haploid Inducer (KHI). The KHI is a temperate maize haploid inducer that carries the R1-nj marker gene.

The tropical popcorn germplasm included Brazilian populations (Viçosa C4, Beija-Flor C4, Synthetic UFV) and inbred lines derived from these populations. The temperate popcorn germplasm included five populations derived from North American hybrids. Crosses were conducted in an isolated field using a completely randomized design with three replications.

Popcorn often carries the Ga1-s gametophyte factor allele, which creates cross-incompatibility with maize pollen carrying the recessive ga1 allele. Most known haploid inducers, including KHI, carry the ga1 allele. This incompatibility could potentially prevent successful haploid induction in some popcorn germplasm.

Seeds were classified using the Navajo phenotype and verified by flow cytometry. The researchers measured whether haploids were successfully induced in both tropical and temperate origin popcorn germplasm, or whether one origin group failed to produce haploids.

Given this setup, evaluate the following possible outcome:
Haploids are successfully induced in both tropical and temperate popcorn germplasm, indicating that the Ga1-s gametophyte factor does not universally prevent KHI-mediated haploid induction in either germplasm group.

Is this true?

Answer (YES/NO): YES